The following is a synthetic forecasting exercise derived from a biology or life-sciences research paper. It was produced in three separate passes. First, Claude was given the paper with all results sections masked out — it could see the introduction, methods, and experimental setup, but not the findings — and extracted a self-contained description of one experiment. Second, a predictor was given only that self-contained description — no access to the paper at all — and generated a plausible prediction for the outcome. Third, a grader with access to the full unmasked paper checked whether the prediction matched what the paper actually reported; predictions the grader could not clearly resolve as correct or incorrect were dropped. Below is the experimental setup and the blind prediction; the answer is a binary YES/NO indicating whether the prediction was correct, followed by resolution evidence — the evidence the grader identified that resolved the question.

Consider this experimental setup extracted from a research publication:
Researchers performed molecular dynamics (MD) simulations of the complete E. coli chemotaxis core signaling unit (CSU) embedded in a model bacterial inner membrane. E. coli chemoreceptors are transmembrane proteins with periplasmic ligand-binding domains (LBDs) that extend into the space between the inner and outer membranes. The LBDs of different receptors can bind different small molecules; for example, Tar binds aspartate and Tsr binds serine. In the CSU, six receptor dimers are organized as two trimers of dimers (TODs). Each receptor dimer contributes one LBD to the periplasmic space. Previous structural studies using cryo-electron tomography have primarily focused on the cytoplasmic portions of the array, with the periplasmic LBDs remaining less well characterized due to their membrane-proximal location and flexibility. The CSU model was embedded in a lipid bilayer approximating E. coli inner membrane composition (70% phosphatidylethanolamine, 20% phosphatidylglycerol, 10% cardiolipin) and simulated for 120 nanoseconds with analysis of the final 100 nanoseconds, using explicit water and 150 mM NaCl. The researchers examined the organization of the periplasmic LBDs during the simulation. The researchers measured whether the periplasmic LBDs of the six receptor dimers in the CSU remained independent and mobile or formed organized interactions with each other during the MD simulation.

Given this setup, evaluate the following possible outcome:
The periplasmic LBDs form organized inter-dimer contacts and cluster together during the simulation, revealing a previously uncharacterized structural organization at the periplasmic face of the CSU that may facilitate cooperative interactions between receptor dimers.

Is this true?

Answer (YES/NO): NO